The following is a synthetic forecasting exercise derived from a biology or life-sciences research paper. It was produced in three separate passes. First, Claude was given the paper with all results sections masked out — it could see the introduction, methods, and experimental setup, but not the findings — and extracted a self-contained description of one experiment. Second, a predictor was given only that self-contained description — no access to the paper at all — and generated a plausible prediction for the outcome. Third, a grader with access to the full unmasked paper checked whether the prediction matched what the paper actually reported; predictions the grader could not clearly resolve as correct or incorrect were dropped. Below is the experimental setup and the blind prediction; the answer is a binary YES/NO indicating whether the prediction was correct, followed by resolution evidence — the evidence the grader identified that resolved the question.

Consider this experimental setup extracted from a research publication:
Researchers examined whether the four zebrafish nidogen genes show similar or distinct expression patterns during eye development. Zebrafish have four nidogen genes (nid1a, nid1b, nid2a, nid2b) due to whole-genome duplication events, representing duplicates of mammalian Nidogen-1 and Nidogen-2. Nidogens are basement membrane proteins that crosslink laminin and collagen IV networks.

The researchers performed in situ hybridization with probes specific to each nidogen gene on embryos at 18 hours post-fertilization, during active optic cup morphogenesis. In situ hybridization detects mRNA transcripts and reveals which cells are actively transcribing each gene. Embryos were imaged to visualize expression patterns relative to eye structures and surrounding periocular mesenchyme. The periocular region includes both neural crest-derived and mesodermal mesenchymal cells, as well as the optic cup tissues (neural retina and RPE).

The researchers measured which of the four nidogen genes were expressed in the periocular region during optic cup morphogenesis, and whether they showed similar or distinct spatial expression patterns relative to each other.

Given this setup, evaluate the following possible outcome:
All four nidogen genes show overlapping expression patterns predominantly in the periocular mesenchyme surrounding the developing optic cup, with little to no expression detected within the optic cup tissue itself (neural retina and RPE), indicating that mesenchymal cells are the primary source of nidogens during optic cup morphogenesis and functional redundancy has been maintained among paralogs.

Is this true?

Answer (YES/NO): NO